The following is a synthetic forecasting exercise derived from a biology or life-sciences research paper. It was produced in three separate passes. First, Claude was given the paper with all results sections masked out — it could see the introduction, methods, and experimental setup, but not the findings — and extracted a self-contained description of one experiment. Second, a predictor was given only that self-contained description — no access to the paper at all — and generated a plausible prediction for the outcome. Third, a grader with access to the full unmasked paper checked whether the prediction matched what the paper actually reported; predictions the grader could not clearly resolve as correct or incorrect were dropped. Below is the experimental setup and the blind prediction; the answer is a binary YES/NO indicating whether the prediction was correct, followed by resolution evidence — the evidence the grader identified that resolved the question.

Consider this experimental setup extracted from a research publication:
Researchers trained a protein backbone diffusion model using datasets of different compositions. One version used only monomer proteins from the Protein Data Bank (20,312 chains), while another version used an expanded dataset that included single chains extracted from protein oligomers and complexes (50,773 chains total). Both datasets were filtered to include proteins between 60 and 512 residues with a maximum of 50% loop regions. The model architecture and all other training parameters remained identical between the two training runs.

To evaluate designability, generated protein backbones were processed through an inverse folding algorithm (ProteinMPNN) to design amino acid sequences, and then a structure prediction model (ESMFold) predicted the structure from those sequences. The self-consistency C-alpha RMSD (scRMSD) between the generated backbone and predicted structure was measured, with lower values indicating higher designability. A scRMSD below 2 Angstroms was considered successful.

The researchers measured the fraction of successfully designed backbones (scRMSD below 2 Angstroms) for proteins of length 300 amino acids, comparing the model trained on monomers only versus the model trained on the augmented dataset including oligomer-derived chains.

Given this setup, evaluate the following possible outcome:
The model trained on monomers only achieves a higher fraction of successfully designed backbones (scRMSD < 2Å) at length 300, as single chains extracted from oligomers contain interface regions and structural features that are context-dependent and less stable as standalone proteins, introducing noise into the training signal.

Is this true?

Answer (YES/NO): NO